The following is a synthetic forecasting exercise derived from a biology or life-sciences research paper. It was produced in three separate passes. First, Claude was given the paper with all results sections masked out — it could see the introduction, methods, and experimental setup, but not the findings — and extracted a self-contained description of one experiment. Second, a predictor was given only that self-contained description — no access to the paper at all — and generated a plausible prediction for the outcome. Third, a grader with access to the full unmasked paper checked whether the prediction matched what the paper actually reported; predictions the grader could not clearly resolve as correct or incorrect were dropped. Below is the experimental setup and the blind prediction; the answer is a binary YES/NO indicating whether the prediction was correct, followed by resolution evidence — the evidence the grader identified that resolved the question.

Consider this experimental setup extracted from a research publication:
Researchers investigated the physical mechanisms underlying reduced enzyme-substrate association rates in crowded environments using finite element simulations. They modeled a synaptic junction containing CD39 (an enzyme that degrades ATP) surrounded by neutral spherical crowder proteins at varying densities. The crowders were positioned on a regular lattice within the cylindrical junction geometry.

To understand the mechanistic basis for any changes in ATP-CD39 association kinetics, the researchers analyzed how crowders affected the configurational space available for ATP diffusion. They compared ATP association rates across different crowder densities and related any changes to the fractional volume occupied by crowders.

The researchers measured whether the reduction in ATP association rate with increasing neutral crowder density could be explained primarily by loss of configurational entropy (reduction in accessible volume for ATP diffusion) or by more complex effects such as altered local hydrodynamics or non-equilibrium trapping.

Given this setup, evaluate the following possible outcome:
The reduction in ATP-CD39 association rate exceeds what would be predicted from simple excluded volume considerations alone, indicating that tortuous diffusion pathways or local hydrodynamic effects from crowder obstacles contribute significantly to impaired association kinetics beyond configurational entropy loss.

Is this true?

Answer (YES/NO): NO